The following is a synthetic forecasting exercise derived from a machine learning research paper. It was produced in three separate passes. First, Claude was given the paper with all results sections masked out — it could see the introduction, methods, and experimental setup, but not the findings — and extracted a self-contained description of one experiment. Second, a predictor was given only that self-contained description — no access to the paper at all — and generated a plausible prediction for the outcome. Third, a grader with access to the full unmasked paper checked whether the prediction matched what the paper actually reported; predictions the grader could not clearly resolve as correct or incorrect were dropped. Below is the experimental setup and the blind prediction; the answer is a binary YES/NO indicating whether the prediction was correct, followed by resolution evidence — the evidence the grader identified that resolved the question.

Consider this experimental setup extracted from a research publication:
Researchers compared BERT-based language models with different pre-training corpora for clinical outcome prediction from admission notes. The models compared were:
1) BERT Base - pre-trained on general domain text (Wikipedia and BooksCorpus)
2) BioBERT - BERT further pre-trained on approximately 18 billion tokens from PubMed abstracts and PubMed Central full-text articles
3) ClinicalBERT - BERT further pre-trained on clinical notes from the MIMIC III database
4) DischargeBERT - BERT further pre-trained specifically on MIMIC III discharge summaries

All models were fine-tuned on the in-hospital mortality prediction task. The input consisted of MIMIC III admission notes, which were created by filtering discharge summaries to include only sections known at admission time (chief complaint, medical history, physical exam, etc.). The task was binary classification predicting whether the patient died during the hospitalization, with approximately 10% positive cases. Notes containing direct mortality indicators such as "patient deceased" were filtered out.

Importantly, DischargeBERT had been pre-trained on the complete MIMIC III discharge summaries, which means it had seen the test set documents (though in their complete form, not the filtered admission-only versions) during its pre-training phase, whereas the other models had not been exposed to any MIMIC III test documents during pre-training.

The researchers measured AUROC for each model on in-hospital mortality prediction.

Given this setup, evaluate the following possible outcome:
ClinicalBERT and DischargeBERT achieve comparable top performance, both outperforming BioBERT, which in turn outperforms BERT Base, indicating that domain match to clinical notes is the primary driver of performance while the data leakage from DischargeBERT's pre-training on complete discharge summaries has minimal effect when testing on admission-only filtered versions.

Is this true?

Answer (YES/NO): NO